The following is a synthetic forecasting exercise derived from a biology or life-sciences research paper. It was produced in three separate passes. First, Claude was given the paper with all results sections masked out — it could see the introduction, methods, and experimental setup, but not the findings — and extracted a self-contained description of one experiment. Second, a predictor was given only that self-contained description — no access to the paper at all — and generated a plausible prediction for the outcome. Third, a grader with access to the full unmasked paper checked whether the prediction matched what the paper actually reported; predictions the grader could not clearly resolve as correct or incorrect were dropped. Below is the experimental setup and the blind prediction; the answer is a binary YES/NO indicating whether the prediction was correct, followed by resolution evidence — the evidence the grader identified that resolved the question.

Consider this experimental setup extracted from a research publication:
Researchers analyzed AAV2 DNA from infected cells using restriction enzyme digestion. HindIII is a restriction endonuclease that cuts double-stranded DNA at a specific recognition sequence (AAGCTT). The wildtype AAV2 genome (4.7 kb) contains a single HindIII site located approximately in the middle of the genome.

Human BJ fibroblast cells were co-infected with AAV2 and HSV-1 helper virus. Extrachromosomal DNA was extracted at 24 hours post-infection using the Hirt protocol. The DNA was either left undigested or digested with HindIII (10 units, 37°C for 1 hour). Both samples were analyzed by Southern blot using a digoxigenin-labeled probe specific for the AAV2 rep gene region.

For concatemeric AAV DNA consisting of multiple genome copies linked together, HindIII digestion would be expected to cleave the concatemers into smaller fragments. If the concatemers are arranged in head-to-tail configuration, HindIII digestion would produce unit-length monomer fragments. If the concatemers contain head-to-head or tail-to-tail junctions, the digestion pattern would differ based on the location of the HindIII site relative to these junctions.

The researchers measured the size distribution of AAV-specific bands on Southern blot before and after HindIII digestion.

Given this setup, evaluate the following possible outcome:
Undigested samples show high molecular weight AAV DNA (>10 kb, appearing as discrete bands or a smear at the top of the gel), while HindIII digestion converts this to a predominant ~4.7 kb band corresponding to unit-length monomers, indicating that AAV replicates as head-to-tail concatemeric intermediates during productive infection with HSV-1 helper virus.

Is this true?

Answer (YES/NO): YES